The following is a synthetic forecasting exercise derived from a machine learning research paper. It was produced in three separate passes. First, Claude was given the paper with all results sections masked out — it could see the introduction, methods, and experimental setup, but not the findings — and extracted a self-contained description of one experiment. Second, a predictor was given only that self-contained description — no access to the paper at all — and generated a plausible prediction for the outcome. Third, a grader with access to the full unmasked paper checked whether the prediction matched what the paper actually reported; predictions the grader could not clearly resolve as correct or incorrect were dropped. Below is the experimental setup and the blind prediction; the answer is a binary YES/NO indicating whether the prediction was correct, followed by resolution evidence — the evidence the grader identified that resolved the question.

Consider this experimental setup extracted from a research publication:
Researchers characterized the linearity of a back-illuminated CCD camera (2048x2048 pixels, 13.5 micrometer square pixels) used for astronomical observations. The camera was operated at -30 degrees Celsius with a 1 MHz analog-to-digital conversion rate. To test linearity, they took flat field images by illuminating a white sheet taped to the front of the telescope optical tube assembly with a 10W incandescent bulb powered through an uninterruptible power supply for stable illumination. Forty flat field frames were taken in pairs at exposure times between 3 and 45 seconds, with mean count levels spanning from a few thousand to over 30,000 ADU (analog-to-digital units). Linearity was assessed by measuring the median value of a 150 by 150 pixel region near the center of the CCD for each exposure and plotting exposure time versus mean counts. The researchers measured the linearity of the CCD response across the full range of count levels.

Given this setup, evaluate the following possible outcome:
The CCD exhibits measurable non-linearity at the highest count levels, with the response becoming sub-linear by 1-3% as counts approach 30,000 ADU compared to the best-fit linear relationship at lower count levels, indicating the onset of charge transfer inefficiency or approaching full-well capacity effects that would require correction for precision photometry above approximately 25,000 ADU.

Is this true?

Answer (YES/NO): NO